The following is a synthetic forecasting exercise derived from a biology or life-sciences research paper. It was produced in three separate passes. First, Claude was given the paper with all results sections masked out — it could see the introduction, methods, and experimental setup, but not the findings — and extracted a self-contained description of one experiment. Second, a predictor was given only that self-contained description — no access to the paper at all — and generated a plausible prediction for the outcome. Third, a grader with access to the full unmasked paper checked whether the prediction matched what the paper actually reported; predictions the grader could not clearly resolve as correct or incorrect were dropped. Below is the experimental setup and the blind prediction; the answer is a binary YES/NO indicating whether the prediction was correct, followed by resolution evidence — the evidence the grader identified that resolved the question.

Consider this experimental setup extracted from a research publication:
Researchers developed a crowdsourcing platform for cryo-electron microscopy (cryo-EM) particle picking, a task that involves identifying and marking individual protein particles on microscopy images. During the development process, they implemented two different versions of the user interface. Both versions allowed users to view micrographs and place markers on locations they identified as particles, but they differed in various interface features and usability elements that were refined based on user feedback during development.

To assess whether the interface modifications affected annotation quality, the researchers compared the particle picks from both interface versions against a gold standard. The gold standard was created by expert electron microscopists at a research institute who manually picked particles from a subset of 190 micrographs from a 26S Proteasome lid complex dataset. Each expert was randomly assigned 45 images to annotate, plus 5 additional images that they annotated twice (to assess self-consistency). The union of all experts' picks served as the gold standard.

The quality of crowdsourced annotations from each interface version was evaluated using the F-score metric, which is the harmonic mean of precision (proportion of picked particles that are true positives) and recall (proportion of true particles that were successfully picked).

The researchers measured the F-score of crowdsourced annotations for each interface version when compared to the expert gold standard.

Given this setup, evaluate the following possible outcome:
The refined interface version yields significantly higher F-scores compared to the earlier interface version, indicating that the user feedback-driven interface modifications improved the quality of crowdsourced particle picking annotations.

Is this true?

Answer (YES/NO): NO